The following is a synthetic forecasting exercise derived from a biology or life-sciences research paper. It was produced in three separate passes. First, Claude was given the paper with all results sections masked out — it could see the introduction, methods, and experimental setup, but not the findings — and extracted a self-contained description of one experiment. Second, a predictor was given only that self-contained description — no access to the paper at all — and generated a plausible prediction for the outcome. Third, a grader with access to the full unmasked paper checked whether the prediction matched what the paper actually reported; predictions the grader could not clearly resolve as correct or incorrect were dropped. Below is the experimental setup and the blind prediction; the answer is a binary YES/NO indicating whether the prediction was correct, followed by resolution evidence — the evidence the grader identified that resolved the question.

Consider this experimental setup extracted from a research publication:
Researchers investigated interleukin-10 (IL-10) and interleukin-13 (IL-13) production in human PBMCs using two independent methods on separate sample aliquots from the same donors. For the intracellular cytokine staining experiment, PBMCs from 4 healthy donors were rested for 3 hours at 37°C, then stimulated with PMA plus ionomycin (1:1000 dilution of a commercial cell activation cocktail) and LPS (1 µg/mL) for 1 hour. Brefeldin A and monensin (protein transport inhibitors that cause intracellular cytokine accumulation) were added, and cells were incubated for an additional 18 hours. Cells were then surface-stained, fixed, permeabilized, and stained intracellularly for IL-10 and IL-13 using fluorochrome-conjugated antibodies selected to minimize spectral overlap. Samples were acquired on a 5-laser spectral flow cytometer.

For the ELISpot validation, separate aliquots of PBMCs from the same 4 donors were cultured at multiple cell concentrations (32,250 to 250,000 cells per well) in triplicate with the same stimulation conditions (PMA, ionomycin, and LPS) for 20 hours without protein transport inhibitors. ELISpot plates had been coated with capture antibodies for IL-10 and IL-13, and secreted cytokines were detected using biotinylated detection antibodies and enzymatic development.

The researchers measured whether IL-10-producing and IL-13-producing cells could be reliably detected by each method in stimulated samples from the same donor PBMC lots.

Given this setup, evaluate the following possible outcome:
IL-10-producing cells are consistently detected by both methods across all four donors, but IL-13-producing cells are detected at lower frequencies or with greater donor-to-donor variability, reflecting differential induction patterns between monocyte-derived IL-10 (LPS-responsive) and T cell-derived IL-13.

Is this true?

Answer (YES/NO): NO